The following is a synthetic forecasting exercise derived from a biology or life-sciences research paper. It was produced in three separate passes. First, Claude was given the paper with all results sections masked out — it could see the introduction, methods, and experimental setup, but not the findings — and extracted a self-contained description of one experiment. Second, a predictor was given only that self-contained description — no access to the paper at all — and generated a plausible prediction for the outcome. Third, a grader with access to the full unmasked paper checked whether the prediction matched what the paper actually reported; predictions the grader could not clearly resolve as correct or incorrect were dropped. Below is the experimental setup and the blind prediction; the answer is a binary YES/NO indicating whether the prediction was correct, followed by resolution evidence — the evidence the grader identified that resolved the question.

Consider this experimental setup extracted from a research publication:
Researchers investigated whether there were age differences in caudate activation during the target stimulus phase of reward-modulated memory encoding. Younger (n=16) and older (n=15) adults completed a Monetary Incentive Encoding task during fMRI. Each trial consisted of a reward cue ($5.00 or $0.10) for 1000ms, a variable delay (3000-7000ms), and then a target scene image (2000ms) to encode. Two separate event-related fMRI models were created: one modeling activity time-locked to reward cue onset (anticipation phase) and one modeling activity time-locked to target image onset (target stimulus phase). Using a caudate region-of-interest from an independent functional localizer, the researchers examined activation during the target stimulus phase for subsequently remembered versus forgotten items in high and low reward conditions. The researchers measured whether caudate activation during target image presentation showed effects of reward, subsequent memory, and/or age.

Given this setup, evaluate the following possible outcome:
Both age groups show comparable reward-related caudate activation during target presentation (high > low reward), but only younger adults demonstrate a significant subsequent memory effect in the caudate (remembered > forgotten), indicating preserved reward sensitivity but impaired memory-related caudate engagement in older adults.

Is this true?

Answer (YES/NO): NO